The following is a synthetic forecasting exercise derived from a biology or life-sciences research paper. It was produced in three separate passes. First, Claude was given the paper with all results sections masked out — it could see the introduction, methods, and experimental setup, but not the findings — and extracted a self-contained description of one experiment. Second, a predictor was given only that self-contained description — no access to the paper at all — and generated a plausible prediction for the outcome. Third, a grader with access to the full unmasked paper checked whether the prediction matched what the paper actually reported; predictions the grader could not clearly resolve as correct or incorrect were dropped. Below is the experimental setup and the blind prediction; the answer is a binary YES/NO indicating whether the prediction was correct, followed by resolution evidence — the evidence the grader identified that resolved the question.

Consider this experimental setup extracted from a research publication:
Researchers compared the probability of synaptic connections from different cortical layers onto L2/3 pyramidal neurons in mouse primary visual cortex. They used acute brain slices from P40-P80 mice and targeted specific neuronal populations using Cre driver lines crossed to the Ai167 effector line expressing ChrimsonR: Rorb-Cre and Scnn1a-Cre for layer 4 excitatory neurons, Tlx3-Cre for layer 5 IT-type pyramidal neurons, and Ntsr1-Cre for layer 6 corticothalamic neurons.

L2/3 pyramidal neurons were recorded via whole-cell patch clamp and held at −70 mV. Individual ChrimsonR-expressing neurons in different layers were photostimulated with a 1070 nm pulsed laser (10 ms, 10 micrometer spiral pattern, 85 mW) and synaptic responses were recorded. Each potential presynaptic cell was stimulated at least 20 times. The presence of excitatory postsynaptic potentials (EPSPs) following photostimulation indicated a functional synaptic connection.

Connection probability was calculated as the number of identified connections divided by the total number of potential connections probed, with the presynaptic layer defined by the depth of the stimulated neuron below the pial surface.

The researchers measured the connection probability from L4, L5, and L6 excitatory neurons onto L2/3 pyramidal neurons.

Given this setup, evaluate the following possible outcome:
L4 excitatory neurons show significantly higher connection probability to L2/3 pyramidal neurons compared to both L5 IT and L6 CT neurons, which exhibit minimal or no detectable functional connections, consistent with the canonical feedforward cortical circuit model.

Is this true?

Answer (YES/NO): NO